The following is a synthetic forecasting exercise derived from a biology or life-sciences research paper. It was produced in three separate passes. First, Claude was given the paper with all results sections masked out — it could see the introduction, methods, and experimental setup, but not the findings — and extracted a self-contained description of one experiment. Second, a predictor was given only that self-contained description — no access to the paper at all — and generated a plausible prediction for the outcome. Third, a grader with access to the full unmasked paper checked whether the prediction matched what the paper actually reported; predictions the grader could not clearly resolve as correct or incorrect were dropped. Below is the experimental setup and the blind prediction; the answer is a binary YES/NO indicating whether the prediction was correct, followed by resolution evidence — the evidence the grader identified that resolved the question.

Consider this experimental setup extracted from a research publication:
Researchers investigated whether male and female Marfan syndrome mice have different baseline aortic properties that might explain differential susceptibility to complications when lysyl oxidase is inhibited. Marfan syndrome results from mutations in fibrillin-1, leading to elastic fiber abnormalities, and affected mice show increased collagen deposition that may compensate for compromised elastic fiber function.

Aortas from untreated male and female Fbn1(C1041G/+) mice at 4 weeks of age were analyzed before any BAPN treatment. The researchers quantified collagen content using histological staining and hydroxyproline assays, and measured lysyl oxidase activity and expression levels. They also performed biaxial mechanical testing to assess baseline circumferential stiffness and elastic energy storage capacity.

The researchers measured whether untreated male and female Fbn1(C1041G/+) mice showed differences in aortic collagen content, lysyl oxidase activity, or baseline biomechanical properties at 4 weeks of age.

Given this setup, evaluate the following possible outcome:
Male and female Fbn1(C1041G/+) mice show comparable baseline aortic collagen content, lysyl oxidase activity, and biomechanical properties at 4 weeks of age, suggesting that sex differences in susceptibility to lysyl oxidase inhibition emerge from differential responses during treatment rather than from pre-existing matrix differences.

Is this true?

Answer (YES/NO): NO